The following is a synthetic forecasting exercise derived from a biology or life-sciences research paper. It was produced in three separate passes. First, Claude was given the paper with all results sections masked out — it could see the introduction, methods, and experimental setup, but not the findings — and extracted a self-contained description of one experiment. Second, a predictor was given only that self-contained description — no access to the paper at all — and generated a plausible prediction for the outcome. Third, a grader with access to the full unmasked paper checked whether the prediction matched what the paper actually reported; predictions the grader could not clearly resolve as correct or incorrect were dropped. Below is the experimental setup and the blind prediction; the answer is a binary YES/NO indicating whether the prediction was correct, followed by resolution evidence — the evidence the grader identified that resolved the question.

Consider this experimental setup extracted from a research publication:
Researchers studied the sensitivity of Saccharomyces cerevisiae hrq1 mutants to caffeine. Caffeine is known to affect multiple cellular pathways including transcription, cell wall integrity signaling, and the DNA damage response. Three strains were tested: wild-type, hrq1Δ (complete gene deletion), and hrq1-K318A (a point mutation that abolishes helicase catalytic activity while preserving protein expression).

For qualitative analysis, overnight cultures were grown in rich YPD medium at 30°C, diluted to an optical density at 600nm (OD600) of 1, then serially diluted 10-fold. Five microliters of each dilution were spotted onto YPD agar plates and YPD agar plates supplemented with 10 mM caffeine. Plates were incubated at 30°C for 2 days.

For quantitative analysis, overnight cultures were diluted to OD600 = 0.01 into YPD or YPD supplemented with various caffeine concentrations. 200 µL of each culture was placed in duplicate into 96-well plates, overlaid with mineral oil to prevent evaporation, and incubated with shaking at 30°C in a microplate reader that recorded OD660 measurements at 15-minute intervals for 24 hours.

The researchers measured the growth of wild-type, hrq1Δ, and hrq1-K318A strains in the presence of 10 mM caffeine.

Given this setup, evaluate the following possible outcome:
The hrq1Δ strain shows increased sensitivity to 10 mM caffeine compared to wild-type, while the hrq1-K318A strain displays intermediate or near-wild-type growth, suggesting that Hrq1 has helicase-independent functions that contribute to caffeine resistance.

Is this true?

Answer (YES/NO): NO